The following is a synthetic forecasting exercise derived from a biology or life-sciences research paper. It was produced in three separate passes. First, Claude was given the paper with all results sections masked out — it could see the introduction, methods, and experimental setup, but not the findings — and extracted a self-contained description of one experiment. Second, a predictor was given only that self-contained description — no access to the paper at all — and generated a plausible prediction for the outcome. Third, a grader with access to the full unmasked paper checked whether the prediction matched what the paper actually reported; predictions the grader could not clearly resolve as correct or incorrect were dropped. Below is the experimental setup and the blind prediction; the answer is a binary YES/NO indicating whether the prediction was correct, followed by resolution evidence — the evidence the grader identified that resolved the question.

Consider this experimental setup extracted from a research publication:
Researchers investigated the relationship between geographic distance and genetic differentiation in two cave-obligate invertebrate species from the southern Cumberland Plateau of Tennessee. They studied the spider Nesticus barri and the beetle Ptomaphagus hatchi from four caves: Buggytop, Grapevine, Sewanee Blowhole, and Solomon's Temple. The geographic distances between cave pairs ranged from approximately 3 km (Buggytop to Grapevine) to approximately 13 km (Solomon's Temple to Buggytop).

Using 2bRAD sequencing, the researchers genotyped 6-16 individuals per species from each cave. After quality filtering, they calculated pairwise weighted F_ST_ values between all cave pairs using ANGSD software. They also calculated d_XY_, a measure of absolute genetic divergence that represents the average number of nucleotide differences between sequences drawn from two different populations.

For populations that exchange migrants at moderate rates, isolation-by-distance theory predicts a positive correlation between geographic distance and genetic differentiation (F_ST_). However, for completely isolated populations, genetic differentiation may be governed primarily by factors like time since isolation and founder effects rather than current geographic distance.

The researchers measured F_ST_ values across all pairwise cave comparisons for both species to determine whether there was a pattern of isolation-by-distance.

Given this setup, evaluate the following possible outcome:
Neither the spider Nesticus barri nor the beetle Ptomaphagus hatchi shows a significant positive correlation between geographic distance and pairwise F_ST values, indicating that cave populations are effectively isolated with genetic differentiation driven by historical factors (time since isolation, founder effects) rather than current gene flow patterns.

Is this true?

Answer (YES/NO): YES